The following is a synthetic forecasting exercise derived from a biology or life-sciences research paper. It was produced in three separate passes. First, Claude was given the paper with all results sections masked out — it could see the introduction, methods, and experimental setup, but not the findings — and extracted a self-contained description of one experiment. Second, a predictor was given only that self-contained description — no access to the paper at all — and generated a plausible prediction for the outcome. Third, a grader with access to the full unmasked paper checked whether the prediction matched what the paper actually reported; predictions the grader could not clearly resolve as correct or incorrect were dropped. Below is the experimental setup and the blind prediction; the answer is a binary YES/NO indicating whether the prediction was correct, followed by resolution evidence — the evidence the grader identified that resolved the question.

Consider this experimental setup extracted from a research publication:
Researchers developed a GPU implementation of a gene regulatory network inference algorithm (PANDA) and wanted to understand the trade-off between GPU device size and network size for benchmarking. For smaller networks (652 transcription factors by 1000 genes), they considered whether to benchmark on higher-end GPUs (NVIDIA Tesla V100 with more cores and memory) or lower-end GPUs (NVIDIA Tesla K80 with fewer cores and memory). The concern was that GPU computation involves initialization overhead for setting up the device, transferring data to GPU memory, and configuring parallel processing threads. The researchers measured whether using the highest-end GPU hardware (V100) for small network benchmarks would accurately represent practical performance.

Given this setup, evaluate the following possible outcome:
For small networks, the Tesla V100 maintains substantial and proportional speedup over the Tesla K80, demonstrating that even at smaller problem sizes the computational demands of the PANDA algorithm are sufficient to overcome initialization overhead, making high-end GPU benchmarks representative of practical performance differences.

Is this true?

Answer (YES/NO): NO